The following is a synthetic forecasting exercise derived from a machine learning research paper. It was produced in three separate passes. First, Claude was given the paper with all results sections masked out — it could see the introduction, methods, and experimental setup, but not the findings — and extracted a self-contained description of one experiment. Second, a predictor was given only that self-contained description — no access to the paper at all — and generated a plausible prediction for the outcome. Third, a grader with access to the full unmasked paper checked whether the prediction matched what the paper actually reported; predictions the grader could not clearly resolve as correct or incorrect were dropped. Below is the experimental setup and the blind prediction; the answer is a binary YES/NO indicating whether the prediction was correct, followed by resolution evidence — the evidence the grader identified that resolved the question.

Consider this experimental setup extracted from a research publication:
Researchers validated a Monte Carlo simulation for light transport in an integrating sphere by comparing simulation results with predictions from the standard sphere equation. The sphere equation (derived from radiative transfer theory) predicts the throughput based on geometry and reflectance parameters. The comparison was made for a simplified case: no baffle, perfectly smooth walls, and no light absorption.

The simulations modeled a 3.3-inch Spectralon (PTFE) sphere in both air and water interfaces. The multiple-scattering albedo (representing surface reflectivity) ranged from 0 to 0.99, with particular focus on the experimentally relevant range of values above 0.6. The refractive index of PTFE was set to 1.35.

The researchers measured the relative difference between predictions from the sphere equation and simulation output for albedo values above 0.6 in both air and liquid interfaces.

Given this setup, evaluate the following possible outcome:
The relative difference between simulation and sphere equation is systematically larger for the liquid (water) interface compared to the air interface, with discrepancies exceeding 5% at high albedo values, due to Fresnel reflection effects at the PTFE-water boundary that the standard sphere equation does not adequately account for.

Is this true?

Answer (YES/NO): NO